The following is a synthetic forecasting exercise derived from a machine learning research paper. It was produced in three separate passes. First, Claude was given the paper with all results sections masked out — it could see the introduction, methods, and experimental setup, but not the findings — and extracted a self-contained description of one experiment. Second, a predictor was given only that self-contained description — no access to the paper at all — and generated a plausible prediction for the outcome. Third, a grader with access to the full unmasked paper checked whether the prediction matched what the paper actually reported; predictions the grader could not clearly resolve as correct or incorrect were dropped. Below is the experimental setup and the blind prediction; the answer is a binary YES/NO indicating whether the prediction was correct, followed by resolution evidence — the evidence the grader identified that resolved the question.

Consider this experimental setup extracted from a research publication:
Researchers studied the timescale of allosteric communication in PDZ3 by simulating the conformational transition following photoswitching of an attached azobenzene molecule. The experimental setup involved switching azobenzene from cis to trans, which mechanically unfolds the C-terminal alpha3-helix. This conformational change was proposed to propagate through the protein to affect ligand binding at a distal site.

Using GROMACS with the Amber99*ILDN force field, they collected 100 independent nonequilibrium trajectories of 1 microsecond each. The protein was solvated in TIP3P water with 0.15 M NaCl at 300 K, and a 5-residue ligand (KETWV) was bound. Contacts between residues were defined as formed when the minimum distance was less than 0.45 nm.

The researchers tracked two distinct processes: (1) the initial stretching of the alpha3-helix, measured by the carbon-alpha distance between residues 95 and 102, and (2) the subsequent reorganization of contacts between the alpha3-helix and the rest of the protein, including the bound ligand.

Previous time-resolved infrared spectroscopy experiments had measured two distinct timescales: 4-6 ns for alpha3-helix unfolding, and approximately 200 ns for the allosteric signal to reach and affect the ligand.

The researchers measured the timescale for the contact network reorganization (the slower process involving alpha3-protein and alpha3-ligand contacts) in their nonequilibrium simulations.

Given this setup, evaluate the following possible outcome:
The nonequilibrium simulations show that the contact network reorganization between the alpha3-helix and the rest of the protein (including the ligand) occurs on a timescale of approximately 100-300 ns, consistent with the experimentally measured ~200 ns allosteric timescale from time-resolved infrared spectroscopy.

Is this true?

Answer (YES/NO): YES